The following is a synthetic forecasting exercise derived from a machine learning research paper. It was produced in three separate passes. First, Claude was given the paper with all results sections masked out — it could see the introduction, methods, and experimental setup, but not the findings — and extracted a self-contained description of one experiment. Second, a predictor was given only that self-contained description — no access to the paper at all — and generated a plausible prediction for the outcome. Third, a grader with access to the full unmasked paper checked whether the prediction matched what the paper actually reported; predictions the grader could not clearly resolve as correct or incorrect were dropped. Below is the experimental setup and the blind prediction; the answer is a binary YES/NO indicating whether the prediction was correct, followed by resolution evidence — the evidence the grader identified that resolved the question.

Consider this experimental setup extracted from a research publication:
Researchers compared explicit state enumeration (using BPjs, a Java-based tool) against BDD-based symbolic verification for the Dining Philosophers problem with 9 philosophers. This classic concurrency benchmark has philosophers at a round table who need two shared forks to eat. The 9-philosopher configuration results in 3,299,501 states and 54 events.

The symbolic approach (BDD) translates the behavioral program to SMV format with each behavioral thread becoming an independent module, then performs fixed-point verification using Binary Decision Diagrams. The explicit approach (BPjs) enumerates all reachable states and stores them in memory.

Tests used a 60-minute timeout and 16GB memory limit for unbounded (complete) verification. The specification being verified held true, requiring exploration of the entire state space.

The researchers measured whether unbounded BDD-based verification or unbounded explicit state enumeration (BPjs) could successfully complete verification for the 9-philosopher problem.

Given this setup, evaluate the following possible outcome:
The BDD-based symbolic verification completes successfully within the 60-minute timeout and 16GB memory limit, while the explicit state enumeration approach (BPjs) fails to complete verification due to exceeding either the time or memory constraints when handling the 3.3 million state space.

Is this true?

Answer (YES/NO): NO